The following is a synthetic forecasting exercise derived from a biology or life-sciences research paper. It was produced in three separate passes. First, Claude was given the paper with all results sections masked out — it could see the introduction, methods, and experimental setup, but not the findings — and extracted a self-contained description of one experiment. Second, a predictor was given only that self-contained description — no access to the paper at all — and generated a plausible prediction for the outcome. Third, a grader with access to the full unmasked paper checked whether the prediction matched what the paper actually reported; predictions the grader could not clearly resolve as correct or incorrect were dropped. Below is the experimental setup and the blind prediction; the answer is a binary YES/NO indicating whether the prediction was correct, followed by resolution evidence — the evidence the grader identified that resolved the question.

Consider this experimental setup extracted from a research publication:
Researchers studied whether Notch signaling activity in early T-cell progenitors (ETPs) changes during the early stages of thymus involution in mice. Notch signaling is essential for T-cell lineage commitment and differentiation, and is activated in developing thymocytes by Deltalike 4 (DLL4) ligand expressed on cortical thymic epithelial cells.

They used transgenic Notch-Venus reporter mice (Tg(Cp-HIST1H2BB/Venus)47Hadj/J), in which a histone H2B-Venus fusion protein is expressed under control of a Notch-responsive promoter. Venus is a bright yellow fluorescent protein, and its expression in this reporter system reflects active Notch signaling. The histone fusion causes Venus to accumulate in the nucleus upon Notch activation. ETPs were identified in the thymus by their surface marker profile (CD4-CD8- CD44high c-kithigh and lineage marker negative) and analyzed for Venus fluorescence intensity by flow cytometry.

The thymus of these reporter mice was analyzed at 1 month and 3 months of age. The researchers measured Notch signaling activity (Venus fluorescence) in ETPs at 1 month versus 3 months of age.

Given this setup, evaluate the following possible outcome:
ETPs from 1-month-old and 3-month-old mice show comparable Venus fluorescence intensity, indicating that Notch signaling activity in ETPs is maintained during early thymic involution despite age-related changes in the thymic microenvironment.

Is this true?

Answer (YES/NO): NO